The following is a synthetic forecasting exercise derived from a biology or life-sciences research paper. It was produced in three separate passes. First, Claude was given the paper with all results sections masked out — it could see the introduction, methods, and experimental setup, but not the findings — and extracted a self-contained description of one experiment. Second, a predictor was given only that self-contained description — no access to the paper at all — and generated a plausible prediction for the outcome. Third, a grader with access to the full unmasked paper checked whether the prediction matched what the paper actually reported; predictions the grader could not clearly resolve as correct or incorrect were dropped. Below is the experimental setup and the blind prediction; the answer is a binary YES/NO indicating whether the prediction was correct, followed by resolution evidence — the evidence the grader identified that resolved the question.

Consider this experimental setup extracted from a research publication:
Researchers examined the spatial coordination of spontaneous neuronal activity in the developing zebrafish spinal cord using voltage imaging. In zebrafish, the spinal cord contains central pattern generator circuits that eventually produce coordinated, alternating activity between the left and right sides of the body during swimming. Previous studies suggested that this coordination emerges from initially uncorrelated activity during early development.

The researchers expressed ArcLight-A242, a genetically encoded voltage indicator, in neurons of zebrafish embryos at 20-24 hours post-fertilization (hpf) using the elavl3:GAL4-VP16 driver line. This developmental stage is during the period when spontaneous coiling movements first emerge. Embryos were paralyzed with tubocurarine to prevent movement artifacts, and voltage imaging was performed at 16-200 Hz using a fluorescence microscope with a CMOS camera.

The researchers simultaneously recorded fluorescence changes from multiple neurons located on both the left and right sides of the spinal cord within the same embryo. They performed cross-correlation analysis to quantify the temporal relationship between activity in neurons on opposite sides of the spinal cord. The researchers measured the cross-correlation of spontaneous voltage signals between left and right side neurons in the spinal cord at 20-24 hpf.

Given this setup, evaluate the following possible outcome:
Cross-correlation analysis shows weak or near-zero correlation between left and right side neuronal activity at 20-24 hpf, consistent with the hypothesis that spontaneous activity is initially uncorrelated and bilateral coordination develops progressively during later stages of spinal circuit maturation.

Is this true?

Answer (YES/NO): NO